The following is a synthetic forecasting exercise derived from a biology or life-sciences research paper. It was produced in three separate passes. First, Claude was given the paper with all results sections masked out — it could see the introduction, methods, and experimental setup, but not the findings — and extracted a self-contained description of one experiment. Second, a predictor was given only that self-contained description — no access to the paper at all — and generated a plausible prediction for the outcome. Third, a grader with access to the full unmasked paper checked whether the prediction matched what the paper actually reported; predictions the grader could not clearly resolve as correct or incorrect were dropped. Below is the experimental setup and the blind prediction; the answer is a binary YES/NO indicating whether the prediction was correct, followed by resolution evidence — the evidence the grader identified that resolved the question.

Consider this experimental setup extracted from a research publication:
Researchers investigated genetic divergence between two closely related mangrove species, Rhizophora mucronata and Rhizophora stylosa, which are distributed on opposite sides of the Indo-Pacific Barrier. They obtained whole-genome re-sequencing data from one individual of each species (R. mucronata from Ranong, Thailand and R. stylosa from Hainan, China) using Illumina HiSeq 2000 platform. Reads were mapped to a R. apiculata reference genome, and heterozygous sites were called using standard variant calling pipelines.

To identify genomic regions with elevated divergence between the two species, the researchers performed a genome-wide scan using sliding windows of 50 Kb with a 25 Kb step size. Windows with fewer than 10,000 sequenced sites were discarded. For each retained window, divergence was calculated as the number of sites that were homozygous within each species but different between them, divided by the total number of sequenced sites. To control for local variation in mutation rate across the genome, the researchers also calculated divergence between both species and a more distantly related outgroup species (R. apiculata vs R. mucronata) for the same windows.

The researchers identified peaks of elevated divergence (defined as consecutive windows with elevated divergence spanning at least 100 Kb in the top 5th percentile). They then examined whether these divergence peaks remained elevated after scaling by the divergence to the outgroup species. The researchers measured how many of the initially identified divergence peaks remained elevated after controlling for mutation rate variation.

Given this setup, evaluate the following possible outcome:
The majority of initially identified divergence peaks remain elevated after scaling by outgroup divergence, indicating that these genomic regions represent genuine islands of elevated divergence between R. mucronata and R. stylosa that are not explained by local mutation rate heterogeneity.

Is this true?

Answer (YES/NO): NO